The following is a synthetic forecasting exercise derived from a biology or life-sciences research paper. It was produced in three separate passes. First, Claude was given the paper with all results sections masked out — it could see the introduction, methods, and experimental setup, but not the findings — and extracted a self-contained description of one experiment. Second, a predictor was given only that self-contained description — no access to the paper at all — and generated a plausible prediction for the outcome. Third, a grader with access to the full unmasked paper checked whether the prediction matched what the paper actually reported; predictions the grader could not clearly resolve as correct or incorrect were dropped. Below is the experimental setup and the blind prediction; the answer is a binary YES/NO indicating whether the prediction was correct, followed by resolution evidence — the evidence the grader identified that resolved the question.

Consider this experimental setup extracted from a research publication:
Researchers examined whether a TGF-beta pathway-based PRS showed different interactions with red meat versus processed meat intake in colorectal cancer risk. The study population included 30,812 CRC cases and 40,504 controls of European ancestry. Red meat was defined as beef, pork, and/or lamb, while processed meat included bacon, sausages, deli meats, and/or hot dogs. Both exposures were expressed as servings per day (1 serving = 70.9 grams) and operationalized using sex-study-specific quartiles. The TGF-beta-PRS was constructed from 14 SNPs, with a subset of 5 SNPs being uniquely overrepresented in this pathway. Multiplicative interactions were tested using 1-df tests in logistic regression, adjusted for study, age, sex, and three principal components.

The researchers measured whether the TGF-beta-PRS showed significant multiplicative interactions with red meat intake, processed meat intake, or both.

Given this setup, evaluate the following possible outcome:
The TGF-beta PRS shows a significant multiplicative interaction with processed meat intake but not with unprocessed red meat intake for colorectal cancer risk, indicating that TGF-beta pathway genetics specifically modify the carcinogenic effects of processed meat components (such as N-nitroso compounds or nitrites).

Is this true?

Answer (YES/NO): NO